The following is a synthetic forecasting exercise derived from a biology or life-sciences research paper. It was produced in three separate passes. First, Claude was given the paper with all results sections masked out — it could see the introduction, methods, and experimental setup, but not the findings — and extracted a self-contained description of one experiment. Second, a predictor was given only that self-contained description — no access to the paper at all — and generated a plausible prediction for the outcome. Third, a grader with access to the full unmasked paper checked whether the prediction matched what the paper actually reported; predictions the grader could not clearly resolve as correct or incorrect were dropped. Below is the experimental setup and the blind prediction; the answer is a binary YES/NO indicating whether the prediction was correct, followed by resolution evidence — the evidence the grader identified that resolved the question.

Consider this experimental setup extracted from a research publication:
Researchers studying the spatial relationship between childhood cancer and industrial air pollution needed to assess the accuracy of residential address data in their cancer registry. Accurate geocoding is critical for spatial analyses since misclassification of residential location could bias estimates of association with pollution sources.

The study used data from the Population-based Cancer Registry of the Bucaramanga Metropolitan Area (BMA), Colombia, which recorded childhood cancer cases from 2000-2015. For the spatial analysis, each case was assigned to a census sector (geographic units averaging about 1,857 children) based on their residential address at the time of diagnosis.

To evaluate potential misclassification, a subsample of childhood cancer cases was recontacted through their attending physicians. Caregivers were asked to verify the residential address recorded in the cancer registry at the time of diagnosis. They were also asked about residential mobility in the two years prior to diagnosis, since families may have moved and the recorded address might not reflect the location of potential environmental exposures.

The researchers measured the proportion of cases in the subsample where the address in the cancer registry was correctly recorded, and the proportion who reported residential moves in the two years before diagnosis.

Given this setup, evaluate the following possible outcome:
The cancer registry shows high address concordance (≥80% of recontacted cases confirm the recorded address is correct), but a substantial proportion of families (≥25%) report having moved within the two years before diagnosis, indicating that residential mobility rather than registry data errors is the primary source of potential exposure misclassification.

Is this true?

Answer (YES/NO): NO